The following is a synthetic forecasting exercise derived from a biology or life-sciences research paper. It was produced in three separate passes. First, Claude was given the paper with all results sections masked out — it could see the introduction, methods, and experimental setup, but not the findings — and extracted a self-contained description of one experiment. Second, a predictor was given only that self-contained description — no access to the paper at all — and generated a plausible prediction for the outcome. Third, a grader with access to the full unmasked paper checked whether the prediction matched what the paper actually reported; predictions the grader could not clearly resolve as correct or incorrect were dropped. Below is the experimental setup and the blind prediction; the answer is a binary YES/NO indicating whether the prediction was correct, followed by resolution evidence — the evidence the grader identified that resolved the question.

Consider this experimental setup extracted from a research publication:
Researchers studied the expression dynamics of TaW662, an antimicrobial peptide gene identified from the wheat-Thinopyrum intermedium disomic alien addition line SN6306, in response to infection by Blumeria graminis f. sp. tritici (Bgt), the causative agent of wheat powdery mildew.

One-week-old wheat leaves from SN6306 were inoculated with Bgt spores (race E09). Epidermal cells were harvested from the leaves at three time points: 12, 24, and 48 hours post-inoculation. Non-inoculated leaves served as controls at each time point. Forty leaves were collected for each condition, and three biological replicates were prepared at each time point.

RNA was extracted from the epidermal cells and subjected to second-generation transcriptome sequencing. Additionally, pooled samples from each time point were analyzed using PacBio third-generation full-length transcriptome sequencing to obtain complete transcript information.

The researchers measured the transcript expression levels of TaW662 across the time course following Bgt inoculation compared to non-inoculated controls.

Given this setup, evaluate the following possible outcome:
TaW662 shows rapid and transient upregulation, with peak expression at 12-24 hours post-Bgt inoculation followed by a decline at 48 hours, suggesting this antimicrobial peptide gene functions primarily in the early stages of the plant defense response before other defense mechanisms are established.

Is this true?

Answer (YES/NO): NO